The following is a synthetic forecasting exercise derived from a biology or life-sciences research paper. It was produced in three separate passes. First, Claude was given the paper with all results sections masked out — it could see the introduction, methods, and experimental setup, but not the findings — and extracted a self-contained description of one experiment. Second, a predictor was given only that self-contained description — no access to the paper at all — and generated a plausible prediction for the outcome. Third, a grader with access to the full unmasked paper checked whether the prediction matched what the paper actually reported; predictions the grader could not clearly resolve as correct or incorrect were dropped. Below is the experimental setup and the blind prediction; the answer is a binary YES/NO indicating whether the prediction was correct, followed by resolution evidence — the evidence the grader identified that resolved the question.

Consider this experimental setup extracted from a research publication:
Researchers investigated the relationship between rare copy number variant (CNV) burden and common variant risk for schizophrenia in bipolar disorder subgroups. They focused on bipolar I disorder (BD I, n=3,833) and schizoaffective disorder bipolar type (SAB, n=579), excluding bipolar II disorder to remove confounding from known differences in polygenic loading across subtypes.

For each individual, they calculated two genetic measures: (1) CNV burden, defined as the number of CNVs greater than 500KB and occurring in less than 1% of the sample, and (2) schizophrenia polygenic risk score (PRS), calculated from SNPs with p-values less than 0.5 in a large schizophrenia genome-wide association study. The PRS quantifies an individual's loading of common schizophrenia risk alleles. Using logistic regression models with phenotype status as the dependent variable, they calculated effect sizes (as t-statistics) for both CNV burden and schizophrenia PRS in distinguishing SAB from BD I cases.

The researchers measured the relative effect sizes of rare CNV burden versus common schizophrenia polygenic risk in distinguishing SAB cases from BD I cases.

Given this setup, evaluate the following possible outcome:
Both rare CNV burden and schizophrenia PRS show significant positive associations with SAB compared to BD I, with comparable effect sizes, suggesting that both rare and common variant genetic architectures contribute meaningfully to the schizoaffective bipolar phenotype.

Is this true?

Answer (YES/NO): NO